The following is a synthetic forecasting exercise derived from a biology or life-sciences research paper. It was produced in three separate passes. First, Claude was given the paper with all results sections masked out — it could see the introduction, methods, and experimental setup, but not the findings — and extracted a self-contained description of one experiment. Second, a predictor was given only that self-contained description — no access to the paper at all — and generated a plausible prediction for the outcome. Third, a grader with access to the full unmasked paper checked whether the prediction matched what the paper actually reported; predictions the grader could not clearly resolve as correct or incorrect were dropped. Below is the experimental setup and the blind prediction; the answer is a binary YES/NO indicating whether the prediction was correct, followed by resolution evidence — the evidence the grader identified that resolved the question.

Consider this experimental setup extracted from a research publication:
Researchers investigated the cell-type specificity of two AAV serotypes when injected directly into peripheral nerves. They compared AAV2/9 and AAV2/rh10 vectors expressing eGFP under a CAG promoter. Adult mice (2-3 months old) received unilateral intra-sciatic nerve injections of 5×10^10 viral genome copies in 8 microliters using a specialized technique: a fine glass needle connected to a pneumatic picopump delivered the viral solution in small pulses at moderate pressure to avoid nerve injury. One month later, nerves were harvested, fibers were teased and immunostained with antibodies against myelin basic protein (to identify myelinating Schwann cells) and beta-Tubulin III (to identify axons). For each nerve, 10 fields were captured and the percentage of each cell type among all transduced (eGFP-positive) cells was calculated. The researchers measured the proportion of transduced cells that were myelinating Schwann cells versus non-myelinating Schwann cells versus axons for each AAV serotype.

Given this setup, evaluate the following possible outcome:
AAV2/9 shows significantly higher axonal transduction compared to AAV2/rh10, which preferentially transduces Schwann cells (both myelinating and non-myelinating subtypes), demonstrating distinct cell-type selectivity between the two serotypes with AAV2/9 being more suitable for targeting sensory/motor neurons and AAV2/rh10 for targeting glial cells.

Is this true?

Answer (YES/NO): NO